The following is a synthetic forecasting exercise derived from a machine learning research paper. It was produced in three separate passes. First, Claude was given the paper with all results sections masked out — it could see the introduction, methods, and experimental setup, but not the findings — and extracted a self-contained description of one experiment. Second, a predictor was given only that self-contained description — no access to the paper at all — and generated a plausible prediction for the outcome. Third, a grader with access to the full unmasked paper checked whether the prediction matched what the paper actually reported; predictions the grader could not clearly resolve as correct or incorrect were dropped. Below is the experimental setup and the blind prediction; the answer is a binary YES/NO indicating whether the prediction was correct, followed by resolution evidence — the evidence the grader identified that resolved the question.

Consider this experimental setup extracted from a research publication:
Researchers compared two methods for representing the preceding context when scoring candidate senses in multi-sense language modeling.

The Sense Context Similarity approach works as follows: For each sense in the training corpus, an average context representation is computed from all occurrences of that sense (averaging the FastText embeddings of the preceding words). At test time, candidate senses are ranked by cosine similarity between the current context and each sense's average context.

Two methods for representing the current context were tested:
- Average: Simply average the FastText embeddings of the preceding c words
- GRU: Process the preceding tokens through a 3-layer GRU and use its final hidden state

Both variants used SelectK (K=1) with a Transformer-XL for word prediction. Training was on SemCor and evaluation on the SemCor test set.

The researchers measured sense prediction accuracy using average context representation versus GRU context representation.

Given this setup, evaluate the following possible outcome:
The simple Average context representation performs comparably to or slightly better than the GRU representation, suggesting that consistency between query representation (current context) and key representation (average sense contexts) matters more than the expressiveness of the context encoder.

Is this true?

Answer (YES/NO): YES